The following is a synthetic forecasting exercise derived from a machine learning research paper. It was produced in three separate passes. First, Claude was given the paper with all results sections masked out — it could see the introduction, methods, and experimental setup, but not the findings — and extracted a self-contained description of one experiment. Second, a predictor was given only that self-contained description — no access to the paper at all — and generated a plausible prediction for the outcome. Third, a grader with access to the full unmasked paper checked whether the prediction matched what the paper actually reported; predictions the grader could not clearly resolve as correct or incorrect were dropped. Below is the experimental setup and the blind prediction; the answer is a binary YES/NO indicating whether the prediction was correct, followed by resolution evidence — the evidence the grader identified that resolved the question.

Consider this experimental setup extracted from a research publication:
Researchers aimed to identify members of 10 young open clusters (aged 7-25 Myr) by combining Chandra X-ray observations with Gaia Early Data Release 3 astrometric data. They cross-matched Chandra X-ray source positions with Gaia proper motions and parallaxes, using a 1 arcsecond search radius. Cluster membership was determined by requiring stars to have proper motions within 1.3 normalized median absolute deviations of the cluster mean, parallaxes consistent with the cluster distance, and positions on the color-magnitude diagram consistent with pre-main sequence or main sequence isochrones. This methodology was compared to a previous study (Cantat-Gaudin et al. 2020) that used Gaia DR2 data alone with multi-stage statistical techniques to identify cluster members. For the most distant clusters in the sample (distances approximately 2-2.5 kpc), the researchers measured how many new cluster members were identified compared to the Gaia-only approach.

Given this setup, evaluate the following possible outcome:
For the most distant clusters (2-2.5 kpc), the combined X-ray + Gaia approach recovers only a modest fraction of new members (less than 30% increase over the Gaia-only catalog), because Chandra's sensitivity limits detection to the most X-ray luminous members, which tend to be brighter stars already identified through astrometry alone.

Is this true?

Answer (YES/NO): NO